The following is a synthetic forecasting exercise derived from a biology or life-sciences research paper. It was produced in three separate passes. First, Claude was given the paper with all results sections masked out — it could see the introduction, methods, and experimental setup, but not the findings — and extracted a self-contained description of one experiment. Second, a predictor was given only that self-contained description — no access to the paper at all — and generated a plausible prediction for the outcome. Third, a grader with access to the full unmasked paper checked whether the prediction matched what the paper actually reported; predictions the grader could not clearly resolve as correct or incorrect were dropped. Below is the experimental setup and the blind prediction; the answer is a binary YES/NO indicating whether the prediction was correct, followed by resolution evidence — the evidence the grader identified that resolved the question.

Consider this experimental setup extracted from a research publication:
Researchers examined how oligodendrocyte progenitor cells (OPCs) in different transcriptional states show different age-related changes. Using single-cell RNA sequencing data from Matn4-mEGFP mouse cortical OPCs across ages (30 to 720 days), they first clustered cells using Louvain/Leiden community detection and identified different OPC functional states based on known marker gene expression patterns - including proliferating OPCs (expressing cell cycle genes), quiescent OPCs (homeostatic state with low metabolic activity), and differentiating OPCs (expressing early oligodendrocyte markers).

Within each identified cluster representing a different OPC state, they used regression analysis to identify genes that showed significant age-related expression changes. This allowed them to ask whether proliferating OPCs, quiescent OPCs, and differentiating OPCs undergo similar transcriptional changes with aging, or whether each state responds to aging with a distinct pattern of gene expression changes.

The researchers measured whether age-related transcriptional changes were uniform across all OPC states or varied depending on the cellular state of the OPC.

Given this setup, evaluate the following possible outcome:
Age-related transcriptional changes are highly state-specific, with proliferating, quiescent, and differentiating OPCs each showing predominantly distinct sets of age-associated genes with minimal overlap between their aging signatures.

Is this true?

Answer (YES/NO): YES